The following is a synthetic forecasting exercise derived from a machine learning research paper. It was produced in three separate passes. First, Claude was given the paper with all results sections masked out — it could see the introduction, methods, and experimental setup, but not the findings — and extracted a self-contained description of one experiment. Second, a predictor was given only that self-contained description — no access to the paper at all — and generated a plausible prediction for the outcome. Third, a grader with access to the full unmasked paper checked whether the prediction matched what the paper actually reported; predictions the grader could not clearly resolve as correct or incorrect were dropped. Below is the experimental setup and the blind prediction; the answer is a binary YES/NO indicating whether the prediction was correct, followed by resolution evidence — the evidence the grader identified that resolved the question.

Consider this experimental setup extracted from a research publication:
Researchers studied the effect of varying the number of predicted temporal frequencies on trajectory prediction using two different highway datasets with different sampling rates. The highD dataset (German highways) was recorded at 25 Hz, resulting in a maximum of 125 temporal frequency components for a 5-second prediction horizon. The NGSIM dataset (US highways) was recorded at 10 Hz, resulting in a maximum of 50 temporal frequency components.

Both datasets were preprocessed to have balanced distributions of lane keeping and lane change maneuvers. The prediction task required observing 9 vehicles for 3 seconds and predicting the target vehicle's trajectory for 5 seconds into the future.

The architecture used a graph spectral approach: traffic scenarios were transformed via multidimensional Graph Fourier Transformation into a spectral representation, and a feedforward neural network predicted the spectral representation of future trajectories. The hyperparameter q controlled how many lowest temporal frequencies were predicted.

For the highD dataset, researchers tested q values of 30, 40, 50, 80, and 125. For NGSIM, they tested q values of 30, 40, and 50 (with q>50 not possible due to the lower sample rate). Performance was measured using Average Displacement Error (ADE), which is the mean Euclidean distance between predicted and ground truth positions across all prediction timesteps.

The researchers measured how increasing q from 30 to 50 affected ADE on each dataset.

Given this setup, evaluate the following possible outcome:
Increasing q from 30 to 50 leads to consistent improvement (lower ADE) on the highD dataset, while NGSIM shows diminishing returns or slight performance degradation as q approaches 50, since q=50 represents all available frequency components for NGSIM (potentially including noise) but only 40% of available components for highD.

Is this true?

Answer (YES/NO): NO